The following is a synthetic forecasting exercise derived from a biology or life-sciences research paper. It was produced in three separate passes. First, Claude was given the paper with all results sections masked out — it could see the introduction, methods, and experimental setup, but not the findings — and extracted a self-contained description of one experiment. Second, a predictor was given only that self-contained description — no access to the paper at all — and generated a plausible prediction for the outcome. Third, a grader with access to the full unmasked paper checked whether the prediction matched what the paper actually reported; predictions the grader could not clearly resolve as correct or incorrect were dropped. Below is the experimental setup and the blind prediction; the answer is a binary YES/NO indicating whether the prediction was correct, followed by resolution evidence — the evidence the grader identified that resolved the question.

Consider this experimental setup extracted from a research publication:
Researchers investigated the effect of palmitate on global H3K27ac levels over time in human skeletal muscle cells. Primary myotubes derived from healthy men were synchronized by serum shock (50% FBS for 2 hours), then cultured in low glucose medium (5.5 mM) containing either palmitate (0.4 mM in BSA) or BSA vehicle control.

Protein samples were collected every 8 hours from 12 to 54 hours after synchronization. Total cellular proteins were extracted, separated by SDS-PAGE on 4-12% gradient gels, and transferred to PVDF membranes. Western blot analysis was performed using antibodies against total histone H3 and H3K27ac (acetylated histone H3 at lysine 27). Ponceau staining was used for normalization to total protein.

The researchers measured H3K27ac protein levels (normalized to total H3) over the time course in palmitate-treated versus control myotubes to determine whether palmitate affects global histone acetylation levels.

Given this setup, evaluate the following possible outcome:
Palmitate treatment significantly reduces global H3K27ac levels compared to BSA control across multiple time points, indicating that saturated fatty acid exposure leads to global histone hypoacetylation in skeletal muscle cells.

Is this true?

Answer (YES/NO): NO